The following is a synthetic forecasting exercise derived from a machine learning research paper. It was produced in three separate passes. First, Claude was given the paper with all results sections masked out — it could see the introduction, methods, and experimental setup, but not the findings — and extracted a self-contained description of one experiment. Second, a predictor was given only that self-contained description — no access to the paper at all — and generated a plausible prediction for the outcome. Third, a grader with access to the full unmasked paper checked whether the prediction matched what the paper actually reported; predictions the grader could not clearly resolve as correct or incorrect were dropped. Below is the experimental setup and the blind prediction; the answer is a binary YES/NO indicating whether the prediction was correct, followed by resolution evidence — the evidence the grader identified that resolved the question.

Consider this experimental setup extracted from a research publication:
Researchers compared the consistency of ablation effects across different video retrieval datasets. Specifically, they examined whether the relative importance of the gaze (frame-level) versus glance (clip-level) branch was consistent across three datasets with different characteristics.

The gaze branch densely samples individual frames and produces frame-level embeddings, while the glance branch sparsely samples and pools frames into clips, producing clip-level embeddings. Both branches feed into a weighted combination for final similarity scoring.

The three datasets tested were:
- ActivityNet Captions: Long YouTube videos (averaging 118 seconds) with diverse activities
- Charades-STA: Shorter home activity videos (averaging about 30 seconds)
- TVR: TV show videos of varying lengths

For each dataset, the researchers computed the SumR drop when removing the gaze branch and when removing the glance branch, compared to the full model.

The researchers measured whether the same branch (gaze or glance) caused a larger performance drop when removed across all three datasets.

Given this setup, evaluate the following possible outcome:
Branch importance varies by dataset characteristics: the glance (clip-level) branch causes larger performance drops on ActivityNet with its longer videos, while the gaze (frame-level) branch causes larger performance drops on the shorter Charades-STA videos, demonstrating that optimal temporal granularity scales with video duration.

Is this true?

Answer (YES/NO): NO